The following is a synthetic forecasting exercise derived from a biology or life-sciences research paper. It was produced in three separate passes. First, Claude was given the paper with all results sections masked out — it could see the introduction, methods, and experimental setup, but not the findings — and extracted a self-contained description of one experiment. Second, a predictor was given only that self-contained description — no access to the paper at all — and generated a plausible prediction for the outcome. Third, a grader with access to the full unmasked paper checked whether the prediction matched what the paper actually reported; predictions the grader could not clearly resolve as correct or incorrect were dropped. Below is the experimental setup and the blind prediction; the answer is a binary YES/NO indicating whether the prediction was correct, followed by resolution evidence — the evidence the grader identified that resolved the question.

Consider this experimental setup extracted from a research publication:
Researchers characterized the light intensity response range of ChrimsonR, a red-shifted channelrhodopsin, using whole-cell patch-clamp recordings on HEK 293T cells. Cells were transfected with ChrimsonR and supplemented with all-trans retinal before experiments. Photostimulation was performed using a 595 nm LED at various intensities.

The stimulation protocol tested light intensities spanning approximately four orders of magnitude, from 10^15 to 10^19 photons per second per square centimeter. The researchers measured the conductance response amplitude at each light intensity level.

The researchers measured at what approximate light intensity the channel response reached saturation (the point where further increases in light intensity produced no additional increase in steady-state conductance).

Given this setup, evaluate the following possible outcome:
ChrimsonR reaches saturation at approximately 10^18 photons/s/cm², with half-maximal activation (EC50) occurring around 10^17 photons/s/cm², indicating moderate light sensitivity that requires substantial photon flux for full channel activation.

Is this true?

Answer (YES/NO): YES